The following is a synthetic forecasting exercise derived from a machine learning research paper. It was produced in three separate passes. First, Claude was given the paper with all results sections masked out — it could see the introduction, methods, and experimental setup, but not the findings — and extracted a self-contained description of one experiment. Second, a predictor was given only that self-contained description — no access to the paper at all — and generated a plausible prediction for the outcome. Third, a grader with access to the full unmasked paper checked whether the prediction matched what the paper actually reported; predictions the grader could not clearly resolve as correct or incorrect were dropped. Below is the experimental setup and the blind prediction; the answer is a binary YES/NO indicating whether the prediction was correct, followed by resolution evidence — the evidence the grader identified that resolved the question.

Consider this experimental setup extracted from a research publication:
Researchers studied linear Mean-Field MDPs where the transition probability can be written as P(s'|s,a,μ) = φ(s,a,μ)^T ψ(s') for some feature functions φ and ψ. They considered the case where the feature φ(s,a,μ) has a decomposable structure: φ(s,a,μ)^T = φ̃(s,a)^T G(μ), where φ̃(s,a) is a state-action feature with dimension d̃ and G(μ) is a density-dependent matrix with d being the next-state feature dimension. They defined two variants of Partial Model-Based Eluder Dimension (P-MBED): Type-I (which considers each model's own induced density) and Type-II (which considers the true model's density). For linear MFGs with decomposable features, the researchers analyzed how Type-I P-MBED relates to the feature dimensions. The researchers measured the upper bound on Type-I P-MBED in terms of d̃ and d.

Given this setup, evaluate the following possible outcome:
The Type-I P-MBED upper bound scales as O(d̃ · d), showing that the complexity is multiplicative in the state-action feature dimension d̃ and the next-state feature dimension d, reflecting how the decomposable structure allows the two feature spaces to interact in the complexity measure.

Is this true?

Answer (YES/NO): NO